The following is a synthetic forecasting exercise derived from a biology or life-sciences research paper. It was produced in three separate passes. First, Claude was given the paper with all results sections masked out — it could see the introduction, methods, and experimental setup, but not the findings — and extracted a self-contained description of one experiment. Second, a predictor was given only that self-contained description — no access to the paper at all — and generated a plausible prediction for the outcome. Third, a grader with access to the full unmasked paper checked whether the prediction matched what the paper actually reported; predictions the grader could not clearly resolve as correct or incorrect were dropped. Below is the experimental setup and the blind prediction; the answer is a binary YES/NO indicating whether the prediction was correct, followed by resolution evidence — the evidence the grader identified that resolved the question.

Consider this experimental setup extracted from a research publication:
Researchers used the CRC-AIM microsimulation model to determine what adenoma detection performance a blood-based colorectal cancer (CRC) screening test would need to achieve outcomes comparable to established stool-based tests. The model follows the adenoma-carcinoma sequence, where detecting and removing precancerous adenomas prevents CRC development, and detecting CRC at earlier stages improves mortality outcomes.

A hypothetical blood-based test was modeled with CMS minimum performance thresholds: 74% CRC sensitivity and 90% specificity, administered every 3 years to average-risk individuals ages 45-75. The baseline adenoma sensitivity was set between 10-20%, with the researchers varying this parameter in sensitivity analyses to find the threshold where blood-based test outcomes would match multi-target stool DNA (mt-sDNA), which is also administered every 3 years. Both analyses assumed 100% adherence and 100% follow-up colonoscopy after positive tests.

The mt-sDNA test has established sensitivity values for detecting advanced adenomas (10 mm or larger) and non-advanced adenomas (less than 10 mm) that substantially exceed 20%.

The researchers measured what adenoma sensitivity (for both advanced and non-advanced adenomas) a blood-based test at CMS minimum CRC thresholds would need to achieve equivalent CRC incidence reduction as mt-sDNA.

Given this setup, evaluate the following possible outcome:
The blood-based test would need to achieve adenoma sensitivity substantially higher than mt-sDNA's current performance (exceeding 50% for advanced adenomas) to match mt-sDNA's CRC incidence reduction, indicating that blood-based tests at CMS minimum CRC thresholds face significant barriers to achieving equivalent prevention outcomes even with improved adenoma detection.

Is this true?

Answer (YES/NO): NO